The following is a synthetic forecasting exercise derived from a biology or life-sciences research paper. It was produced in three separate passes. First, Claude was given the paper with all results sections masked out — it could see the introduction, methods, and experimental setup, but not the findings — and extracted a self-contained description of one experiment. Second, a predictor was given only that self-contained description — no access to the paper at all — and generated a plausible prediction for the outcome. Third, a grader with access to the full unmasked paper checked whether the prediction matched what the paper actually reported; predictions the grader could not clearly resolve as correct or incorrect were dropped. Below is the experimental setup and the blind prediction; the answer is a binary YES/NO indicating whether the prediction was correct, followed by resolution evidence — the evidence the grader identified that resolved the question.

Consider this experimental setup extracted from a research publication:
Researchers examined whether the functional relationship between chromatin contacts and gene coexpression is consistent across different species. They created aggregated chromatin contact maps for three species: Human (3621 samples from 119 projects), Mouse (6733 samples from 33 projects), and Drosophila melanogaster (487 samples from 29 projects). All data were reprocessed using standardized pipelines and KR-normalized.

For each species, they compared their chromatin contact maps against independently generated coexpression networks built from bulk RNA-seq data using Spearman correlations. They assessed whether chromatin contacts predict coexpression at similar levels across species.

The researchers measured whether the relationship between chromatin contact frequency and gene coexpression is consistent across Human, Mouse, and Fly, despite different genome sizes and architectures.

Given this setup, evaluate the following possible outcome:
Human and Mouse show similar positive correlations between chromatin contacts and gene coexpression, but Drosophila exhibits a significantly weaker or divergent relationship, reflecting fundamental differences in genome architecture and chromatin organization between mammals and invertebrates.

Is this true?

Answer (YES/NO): NO